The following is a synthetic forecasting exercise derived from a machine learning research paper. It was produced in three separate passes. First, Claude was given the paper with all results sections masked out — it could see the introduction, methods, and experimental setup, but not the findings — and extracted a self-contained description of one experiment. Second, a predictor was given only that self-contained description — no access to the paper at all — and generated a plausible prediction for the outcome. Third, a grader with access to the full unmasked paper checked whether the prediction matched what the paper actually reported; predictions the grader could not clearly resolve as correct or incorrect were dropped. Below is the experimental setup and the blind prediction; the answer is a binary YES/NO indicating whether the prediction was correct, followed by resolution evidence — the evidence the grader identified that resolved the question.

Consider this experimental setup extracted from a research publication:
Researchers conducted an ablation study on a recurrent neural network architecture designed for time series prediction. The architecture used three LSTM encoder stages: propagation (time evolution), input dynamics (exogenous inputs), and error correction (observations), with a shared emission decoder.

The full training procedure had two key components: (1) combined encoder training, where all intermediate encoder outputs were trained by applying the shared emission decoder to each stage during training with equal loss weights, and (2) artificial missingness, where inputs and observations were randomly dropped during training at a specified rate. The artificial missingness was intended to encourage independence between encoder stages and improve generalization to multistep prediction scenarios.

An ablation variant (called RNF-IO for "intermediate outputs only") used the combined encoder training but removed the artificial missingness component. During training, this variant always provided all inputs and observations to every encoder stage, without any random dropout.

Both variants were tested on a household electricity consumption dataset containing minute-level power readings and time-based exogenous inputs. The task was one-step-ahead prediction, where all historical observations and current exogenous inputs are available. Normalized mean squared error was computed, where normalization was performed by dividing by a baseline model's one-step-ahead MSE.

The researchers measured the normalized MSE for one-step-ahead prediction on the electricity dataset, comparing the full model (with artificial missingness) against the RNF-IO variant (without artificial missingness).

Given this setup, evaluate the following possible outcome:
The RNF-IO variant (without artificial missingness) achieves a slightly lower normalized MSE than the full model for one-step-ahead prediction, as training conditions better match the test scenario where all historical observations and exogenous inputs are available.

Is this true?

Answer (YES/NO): YES